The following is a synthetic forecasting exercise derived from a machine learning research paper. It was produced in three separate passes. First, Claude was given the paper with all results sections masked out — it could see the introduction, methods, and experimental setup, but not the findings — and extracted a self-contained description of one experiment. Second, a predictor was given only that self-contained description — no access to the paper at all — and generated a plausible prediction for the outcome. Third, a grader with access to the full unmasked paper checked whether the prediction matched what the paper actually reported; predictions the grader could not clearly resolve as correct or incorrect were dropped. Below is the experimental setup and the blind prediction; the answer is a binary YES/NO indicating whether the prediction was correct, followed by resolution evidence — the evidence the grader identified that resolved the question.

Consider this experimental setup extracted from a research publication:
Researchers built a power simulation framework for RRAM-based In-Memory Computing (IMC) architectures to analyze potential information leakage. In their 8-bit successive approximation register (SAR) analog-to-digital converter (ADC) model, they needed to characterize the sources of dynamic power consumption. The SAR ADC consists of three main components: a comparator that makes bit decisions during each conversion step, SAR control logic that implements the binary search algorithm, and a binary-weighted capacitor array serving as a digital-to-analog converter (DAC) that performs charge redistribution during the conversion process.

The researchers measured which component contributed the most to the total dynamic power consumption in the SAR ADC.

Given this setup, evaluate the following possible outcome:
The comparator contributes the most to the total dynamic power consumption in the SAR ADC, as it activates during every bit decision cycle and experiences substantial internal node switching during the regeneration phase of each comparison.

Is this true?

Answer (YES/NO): NO